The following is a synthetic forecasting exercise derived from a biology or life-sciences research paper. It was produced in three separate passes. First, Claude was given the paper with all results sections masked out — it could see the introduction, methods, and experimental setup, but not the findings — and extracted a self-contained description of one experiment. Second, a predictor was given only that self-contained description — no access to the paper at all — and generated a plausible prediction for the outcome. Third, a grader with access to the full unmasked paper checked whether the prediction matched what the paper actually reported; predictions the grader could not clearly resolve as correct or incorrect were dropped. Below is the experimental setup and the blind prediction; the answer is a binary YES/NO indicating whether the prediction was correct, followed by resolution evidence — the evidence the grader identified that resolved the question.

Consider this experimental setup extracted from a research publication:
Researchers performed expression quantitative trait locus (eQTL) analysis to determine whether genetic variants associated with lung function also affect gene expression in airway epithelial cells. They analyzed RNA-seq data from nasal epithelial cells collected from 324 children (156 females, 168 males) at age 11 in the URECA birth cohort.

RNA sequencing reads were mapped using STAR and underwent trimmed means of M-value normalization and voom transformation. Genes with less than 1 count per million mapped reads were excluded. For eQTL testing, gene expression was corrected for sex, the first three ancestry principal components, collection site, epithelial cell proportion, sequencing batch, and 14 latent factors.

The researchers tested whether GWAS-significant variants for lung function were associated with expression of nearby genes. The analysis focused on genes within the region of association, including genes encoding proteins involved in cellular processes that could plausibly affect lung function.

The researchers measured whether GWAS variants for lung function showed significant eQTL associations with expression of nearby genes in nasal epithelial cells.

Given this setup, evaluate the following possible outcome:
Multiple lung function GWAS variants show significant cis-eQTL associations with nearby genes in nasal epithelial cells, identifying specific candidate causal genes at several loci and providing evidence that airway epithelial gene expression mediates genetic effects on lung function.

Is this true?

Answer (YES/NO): NO